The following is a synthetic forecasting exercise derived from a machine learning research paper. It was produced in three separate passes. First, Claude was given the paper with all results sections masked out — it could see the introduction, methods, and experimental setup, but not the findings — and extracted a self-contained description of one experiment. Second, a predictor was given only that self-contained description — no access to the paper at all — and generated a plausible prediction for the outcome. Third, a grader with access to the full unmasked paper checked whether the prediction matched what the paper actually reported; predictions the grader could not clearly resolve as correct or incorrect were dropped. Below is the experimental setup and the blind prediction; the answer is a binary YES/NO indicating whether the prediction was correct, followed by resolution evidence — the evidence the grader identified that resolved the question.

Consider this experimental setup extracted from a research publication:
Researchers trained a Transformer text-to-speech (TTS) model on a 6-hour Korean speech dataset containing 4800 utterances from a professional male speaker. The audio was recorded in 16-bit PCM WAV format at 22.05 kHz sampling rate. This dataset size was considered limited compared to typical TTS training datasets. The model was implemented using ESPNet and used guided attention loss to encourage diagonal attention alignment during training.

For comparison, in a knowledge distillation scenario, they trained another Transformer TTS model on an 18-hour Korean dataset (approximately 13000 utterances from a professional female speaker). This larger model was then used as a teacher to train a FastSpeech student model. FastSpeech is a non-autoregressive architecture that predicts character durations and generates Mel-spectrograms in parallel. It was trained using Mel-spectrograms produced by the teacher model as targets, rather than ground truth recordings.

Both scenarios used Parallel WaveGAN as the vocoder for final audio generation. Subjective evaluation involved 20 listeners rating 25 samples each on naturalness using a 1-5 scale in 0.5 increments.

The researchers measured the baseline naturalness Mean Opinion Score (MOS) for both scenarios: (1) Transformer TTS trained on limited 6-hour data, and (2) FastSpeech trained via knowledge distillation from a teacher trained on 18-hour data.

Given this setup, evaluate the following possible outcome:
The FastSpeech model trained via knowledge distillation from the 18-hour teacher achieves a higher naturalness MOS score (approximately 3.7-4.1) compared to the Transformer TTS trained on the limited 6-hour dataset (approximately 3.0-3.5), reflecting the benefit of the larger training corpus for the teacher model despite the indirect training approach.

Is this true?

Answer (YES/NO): NO